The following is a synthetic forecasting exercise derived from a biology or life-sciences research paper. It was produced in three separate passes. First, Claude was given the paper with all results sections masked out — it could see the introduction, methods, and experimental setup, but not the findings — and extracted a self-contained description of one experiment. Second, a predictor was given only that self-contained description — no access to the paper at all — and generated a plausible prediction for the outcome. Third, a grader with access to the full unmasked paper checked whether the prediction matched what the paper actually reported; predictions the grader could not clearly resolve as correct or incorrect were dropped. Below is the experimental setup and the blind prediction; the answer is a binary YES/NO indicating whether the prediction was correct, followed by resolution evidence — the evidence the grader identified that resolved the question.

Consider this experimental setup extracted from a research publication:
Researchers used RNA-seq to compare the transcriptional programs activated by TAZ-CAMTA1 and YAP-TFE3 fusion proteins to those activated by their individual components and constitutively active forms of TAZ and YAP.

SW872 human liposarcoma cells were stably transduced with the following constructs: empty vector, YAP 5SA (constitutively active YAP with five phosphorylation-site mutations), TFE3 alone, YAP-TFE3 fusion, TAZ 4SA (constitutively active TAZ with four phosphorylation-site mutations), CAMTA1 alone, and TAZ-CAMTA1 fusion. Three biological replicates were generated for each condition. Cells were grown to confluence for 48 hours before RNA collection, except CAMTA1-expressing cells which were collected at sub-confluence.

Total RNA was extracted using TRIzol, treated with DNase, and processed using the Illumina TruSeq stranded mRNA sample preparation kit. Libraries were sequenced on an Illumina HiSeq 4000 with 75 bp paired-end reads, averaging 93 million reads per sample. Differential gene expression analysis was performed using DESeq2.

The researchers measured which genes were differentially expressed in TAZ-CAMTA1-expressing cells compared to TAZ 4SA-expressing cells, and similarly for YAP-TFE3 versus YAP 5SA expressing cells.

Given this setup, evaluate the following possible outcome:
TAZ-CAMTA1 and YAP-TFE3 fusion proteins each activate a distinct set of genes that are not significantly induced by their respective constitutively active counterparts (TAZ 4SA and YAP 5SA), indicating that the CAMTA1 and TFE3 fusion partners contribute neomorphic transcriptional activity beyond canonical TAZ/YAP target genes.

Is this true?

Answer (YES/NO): YES